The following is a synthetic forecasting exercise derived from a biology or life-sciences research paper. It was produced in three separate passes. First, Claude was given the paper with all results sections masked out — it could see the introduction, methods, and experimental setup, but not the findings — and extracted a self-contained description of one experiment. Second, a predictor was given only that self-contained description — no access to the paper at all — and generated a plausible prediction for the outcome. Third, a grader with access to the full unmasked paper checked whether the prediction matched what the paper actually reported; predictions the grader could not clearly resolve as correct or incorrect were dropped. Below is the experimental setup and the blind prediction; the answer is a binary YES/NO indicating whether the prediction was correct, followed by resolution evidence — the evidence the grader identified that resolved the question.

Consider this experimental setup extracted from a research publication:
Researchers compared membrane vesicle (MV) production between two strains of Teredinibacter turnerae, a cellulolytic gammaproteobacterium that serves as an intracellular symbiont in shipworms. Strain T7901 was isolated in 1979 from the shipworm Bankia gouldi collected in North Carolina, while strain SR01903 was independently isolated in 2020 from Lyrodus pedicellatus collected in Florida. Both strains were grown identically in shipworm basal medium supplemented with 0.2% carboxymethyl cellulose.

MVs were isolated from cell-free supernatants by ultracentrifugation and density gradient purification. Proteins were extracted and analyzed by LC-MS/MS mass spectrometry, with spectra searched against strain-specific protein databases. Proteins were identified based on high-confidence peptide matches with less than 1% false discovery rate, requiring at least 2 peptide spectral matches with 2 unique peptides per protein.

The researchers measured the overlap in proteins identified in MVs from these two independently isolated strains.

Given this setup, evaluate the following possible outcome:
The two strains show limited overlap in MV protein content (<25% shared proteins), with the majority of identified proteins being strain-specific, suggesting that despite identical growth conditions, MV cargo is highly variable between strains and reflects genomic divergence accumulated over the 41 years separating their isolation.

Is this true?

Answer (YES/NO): NO